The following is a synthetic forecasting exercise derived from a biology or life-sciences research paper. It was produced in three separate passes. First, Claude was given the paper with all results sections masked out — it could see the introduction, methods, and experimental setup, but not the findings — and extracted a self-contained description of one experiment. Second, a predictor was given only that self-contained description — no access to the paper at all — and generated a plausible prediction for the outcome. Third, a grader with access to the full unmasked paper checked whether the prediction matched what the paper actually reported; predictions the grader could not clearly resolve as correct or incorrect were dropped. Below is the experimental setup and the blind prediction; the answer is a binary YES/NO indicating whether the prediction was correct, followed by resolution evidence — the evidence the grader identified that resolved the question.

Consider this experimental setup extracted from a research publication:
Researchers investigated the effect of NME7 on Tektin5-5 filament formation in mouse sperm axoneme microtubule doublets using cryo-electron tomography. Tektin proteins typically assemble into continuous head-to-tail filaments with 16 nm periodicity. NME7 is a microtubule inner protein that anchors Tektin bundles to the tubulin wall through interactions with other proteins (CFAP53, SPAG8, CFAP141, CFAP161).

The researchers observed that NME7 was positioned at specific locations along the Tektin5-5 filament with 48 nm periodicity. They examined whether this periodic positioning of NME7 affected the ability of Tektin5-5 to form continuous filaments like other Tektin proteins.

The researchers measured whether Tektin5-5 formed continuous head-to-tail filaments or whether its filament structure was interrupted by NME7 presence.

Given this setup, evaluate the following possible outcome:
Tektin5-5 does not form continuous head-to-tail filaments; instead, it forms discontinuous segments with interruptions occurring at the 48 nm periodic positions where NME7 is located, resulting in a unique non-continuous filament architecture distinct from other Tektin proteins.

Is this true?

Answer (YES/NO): YES